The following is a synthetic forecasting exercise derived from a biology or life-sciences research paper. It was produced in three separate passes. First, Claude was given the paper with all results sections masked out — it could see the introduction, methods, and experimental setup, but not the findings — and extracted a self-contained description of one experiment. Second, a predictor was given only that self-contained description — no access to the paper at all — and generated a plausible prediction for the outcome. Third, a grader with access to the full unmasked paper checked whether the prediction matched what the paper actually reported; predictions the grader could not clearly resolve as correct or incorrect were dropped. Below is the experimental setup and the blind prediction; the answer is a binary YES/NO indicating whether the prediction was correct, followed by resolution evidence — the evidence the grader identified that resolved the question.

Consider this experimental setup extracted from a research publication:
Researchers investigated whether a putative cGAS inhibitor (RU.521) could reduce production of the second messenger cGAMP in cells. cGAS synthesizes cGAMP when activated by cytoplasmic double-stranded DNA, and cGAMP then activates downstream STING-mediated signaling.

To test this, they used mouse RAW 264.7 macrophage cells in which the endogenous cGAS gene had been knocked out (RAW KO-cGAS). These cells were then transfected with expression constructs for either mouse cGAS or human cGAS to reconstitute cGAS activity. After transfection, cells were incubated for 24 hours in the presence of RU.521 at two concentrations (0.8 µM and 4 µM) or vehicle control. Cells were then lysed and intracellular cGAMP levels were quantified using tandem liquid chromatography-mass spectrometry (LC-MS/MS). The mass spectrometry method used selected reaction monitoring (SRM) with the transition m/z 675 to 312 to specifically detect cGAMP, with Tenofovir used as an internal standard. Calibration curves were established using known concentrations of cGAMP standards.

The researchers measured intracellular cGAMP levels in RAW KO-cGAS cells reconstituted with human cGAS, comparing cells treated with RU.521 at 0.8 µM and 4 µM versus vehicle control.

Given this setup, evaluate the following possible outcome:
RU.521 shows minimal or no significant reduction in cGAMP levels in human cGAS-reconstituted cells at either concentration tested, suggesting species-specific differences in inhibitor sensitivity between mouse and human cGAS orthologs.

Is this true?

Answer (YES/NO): NO